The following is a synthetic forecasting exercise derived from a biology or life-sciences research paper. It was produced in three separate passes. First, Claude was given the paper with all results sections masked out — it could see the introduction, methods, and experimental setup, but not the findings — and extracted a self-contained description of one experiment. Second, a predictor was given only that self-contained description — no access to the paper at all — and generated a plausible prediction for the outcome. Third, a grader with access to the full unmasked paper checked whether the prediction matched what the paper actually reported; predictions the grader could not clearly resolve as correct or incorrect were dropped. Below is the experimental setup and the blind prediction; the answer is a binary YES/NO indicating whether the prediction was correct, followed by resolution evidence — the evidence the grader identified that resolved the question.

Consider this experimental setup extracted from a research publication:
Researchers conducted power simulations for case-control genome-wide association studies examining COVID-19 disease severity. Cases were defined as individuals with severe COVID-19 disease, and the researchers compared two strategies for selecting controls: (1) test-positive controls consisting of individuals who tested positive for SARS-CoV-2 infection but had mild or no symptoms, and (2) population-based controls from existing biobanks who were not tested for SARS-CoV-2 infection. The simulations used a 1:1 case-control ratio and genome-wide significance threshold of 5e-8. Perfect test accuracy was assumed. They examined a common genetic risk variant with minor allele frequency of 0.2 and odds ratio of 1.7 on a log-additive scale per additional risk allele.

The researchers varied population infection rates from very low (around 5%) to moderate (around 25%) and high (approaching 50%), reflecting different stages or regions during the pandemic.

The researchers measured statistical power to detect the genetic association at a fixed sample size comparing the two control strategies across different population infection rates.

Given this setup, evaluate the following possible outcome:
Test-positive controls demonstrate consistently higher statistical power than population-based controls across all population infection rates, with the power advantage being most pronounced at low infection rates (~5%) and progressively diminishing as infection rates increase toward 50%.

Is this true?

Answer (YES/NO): YES